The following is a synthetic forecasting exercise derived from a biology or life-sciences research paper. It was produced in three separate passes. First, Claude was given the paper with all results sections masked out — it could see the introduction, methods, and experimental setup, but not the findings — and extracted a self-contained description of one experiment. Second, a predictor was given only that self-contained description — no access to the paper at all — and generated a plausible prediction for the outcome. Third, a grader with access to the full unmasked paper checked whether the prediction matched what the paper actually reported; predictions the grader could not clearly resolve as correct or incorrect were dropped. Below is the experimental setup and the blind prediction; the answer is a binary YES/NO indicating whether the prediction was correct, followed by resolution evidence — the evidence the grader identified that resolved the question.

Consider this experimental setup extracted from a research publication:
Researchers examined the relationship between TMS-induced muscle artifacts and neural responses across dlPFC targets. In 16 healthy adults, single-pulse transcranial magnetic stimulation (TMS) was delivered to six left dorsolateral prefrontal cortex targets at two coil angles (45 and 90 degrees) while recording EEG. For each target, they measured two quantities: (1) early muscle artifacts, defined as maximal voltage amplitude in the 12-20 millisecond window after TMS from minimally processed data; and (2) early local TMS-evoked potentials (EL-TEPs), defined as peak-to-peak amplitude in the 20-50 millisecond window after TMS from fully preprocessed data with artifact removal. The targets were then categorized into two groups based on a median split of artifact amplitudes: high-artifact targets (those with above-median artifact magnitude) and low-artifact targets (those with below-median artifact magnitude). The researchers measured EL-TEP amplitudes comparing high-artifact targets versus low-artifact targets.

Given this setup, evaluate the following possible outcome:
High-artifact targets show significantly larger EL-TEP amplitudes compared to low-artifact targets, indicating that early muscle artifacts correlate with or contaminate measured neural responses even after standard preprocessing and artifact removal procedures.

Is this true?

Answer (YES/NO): NO